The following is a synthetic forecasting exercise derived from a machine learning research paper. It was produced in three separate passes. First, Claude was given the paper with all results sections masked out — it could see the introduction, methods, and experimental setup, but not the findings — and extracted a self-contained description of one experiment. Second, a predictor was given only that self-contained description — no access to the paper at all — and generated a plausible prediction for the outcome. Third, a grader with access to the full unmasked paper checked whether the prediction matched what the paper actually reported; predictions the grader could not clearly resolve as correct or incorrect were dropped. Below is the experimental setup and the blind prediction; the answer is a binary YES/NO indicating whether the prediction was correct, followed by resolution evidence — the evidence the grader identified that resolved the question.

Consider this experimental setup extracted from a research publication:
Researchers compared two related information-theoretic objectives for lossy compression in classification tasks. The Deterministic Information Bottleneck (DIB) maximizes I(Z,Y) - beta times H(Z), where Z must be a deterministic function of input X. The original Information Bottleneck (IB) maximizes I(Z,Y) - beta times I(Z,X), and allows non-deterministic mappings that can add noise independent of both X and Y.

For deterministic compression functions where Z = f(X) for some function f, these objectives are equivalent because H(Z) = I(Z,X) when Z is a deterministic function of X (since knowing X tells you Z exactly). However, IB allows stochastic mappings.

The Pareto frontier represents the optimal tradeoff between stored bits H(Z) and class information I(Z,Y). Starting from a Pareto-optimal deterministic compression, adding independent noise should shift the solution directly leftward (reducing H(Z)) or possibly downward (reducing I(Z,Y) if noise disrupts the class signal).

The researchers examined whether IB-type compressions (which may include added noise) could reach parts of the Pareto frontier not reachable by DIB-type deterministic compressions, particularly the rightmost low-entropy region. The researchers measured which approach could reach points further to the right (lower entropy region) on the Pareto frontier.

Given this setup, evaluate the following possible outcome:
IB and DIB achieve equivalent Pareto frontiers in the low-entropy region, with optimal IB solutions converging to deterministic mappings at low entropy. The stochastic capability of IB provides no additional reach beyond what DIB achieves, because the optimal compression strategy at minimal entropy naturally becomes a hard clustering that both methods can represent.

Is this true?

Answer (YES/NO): NO